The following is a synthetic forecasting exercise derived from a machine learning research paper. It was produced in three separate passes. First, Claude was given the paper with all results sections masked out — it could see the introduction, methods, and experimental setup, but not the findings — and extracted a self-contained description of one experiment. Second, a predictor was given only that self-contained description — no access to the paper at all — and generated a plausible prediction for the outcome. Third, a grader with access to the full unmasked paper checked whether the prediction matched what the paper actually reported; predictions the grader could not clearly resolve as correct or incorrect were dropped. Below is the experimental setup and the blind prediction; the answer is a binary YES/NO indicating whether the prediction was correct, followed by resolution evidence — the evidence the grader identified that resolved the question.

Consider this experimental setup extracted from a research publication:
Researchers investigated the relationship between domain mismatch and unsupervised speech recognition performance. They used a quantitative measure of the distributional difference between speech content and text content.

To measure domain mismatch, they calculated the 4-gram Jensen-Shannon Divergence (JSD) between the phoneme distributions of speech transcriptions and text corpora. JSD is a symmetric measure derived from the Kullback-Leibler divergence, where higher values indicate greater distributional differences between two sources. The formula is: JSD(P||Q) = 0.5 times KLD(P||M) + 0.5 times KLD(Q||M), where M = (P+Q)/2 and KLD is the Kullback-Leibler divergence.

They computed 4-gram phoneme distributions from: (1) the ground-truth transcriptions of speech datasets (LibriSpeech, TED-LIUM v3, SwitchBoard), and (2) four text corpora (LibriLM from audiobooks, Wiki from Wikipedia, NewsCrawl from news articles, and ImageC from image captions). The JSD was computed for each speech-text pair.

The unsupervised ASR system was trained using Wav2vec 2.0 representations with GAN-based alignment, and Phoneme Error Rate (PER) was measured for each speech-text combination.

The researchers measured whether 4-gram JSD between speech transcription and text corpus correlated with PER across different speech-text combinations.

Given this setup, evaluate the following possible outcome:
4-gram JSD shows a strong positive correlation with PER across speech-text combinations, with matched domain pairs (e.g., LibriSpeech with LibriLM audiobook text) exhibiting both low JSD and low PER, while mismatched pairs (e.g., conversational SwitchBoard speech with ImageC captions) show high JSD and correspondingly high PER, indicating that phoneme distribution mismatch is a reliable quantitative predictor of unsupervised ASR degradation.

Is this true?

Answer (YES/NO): NO